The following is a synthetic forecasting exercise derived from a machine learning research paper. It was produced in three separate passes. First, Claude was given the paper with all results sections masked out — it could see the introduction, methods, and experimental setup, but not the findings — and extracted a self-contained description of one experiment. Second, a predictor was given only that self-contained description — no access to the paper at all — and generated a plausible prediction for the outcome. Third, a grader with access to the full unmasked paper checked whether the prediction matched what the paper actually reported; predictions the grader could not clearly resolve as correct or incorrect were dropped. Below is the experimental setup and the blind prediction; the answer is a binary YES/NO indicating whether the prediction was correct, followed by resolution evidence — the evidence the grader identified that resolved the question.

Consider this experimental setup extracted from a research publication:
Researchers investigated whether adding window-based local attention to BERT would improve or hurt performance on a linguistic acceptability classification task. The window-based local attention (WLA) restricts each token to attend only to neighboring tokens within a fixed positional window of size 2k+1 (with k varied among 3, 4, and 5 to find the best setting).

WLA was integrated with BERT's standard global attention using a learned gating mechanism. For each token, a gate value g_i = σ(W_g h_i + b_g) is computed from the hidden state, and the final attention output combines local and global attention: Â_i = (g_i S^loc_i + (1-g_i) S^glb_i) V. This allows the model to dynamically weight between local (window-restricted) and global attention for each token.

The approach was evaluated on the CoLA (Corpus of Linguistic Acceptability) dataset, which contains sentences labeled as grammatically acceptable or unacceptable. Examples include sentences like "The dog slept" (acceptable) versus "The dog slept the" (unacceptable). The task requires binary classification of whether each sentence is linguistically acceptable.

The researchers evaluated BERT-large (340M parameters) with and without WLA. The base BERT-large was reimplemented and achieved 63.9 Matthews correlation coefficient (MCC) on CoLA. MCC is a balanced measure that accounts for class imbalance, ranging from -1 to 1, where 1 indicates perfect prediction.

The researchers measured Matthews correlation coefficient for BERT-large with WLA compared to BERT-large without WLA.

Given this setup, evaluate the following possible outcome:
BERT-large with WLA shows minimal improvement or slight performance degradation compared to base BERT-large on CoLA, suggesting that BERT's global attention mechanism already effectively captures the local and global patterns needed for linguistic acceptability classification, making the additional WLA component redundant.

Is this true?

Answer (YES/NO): YES